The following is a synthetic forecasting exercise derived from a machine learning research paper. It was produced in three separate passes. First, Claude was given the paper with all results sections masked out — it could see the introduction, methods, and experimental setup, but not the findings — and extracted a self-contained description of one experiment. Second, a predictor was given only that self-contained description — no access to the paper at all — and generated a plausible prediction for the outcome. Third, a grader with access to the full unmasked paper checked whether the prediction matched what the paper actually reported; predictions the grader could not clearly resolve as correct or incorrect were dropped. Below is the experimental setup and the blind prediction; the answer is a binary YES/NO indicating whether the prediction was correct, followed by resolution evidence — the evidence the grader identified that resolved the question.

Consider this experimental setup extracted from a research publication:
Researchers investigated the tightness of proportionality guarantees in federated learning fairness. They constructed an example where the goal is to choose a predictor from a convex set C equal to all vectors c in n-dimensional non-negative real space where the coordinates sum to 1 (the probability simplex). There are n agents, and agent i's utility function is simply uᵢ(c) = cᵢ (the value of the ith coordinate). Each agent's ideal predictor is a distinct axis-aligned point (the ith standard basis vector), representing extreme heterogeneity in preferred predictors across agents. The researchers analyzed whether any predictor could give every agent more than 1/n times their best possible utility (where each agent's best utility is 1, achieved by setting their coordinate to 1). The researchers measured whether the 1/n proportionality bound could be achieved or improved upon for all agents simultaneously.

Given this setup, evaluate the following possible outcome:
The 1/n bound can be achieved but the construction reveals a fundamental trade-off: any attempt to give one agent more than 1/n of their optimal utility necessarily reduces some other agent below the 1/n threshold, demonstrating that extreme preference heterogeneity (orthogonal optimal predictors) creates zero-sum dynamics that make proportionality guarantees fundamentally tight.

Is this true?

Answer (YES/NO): YES